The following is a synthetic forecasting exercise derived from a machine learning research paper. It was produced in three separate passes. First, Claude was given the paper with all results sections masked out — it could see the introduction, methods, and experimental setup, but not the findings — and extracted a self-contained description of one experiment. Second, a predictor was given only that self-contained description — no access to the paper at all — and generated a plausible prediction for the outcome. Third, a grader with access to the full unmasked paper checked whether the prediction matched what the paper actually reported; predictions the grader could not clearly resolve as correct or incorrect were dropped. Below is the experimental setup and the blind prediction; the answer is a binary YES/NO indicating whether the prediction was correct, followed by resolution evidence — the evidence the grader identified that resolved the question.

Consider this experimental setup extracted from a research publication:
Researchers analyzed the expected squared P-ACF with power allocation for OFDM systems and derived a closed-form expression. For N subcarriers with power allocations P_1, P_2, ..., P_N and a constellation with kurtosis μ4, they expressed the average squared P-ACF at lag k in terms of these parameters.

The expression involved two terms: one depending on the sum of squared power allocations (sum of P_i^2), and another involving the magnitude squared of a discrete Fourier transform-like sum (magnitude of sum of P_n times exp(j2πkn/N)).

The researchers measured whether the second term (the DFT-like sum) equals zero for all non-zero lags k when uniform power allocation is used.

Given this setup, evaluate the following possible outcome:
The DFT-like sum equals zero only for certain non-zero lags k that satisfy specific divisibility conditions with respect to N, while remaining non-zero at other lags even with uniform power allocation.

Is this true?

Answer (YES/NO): NO